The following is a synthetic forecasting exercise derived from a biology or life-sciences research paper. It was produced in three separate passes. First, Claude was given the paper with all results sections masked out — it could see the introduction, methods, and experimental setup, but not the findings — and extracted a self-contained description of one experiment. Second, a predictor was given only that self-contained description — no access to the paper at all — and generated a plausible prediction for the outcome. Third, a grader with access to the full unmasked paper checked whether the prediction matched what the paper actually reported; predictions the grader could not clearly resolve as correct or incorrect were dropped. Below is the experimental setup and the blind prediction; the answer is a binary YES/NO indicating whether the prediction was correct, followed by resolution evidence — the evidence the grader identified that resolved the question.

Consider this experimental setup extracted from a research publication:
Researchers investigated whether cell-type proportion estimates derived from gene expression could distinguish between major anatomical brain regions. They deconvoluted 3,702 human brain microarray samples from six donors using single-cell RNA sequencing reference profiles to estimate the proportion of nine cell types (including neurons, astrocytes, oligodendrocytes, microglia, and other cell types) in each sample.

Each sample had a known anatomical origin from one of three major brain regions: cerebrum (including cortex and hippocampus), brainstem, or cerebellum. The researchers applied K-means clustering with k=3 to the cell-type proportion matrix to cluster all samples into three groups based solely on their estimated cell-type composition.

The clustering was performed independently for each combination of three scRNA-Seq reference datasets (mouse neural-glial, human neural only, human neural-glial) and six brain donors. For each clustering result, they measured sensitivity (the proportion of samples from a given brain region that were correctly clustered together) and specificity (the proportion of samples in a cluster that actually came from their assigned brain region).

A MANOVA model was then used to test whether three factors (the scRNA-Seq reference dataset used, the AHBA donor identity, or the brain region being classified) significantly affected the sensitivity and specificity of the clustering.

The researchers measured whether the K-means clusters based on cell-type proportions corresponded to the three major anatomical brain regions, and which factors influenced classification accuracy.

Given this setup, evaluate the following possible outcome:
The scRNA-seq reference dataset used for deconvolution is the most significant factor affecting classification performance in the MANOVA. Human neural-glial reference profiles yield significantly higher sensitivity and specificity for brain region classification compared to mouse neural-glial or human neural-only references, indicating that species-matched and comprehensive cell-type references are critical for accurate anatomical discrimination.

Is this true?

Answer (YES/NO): NO